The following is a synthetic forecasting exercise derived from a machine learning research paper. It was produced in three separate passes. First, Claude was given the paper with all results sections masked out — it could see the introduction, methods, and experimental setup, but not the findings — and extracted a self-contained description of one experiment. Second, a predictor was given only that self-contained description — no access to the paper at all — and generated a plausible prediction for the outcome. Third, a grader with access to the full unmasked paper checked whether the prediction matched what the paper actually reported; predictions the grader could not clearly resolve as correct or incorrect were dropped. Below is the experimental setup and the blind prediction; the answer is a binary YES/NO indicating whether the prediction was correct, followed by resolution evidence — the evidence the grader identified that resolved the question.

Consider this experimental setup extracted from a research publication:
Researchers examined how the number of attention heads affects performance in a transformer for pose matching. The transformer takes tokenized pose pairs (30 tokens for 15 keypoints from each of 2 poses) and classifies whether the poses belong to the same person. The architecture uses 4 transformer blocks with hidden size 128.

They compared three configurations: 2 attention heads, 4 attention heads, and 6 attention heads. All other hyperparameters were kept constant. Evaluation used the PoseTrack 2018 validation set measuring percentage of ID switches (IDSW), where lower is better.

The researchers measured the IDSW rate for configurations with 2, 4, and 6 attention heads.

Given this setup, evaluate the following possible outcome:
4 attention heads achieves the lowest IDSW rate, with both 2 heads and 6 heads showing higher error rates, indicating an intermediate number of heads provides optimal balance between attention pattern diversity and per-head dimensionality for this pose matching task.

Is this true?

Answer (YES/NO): NO